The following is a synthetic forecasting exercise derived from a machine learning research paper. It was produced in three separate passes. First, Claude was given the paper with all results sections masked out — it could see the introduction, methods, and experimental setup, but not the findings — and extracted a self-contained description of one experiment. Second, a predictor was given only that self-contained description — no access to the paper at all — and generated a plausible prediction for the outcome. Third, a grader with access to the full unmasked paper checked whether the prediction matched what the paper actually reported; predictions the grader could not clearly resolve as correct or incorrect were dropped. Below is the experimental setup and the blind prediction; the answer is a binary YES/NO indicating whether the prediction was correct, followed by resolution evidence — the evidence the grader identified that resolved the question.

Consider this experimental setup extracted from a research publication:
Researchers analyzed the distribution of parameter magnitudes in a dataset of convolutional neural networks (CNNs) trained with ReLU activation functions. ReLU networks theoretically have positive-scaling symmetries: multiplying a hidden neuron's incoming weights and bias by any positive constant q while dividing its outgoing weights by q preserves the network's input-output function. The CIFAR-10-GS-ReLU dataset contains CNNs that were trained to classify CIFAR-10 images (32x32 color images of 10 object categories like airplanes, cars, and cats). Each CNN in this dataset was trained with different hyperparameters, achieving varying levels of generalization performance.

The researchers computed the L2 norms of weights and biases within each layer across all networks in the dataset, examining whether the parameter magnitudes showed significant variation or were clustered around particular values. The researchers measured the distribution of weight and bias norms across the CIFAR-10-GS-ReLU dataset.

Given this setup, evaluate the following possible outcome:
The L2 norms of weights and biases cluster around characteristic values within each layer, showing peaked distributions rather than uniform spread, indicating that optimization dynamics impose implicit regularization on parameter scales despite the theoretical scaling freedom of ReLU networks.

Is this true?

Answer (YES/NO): NO